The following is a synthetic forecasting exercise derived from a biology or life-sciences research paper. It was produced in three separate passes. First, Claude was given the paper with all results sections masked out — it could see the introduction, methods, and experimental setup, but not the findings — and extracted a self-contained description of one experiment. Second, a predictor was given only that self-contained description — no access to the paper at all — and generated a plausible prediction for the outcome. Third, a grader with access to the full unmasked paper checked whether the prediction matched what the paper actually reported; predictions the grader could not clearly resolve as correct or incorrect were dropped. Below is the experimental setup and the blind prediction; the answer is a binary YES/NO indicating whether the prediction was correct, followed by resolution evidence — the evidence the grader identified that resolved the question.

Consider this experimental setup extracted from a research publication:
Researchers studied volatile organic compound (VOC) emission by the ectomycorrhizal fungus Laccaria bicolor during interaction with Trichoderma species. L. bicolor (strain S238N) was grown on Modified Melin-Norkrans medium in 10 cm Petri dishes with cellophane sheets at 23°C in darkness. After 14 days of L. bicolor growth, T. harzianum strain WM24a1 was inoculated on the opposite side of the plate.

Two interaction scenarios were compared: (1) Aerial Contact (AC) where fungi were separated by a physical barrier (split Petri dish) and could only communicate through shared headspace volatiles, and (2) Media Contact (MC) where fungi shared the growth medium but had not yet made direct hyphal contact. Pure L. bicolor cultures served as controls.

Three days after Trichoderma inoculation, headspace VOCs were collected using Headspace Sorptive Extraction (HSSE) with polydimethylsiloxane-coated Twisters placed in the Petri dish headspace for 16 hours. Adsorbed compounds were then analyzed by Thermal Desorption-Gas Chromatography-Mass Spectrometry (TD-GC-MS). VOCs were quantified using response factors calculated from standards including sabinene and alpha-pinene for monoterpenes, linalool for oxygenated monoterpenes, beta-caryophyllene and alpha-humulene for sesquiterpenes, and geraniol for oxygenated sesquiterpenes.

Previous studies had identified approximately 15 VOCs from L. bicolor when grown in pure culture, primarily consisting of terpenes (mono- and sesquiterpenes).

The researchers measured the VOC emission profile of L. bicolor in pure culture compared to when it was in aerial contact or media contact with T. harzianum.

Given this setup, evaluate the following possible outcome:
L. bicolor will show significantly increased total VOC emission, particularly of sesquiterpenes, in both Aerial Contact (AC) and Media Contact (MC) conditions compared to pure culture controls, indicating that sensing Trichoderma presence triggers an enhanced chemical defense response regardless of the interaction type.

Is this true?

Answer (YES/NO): NO